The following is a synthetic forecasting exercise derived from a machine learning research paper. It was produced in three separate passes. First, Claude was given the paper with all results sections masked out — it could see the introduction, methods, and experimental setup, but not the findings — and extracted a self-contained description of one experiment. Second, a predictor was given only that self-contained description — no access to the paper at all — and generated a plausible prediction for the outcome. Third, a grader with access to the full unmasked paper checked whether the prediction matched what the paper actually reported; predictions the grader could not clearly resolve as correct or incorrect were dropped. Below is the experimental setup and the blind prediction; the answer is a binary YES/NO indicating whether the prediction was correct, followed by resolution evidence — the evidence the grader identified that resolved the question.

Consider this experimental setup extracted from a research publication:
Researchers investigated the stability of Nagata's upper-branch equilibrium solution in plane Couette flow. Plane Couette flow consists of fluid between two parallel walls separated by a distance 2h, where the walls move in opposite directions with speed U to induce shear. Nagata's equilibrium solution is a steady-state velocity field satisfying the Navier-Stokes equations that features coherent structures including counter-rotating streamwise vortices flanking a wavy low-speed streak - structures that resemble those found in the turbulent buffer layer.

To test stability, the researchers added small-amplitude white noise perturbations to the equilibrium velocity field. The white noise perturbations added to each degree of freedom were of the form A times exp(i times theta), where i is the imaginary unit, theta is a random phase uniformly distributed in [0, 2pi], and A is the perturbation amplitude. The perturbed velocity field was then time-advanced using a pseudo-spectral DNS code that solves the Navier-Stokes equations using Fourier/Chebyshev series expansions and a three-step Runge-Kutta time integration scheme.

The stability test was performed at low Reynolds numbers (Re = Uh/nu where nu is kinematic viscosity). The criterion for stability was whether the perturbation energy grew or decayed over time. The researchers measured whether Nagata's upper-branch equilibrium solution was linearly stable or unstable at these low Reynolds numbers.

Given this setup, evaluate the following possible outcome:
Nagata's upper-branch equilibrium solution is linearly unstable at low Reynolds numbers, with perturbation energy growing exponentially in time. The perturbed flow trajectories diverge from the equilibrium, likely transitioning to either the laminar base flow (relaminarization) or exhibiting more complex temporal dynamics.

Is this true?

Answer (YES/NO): NO